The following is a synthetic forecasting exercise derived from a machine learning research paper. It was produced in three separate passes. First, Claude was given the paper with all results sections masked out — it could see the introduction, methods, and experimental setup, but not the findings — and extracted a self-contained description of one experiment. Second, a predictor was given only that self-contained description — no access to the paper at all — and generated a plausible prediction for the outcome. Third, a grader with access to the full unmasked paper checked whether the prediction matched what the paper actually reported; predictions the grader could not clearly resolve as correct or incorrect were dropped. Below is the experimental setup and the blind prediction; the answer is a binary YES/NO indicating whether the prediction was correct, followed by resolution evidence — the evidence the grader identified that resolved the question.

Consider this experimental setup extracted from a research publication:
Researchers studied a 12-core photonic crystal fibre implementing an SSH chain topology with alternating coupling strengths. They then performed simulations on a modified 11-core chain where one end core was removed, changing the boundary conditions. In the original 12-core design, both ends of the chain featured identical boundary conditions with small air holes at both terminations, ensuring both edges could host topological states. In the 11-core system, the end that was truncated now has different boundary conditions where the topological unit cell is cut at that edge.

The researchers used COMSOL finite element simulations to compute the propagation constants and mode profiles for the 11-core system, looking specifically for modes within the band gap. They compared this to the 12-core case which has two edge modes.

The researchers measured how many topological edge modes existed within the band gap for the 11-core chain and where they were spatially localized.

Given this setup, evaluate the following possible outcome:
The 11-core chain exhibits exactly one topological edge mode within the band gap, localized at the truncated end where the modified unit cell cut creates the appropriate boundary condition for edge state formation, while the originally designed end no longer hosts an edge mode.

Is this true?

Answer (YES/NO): NO